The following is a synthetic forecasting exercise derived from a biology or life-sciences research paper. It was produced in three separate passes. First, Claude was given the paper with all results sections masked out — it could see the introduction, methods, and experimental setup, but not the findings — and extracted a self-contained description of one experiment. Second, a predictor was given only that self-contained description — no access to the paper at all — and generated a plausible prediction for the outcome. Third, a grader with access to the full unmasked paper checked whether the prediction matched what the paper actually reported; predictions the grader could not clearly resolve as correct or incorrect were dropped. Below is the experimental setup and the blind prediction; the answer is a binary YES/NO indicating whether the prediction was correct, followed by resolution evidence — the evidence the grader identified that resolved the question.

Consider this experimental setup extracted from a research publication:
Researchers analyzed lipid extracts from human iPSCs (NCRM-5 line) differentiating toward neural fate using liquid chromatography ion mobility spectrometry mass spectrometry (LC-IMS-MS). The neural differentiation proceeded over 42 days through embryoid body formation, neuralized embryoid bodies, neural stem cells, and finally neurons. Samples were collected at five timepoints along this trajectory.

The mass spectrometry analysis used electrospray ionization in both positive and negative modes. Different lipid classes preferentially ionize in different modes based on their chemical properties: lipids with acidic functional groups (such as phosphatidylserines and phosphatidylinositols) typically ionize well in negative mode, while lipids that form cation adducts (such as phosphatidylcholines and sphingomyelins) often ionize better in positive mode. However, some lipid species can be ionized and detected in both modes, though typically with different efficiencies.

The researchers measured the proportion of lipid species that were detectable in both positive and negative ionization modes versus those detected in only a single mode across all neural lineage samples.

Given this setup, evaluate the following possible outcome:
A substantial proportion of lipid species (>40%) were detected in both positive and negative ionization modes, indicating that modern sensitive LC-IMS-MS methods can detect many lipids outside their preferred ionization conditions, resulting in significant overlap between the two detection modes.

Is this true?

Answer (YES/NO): NO